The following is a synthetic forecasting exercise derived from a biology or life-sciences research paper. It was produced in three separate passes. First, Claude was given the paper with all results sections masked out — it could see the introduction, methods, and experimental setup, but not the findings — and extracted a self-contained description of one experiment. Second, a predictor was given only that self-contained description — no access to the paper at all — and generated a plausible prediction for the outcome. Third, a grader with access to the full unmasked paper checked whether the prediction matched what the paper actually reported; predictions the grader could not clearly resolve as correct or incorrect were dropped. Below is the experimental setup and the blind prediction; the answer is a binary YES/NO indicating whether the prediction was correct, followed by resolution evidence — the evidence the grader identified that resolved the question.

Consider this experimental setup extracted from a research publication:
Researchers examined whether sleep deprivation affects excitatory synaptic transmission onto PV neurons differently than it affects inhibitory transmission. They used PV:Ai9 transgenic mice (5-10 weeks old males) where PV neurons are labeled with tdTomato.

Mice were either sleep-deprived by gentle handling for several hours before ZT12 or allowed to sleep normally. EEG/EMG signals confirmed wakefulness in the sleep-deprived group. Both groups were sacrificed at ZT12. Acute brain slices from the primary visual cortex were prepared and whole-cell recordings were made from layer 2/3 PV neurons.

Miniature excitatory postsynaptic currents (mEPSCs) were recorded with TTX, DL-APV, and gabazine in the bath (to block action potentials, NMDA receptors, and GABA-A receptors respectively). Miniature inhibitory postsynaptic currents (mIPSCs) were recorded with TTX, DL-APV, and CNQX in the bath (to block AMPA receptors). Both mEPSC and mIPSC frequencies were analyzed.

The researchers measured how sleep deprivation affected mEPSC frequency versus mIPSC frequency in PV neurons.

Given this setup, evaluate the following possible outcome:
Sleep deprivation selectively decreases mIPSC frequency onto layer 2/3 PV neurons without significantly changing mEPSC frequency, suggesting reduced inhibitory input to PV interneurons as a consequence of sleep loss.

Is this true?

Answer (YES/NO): NO